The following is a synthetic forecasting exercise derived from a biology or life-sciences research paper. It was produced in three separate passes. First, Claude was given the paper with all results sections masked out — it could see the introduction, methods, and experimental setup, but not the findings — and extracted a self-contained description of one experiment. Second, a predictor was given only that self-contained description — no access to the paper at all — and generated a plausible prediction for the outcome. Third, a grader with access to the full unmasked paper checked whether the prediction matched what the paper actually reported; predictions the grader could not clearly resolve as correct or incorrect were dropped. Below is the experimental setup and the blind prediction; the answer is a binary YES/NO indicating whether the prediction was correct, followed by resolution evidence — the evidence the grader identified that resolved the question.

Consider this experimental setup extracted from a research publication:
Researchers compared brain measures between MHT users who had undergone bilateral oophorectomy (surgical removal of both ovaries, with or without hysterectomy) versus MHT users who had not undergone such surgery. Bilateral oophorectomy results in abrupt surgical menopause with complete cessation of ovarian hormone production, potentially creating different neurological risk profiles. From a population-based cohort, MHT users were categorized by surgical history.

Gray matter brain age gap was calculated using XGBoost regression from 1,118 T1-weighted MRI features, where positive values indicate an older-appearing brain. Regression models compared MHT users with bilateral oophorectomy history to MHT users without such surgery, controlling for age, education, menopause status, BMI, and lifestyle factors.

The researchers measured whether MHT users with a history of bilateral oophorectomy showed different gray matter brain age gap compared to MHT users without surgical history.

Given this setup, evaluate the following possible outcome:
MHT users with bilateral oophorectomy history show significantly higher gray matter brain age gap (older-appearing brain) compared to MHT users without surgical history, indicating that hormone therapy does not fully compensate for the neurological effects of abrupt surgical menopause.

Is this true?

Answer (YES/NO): NO